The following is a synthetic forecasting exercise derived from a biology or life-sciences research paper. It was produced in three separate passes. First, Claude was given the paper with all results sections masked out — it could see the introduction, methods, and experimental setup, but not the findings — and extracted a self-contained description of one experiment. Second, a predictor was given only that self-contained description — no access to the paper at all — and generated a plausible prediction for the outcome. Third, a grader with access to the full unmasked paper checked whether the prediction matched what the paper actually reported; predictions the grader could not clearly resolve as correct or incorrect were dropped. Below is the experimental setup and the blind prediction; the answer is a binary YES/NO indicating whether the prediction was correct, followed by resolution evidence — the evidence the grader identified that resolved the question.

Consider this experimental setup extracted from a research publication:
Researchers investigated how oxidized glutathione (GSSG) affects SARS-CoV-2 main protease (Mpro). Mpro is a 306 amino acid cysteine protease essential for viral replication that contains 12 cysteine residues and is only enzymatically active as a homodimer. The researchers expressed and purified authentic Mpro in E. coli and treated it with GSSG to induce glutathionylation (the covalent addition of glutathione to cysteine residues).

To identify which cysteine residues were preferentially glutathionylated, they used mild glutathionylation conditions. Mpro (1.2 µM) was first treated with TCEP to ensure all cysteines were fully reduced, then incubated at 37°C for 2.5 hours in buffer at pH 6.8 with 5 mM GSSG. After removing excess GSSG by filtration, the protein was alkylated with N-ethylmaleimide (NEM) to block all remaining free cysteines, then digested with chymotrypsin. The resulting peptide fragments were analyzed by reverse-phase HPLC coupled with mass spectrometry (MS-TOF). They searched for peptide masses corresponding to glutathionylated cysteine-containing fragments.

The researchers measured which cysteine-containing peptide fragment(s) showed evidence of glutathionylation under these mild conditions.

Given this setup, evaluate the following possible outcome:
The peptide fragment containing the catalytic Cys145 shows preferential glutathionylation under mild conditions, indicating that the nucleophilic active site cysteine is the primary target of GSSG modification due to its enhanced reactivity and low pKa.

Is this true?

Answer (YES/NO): NO